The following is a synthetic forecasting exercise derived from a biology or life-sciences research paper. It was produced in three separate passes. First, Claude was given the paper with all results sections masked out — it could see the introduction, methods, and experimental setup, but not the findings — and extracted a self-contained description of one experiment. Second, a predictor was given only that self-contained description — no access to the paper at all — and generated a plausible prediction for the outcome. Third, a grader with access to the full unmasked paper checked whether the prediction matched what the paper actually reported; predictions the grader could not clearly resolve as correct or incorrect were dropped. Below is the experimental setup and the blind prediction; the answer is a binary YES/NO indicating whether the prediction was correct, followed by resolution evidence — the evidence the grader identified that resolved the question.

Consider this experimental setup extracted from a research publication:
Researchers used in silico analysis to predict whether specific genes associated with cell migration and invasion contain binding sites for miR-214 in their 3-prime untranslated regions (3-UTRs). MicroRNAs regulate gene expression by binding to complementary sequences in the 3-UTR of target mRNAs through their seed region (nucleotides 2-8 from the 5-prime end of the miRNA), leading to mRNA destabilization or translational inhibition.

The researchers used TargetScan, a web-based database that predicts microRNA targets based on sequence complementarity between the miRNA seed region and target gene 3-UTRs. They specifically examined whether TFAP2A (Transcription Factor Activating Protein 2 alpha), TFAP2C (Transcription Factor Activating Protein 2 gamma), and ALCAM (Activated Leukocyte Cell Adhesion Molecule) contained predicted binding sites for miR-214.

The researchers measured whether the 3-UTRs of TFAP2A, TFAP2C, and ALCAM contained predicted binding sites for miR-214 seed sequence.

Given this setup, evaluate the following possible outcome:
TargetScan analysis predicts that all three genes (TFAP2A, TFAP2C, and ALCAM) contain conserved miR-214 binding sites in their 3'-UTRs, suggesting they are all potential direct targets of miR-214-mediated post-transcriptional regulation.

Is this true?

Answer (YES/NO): NO